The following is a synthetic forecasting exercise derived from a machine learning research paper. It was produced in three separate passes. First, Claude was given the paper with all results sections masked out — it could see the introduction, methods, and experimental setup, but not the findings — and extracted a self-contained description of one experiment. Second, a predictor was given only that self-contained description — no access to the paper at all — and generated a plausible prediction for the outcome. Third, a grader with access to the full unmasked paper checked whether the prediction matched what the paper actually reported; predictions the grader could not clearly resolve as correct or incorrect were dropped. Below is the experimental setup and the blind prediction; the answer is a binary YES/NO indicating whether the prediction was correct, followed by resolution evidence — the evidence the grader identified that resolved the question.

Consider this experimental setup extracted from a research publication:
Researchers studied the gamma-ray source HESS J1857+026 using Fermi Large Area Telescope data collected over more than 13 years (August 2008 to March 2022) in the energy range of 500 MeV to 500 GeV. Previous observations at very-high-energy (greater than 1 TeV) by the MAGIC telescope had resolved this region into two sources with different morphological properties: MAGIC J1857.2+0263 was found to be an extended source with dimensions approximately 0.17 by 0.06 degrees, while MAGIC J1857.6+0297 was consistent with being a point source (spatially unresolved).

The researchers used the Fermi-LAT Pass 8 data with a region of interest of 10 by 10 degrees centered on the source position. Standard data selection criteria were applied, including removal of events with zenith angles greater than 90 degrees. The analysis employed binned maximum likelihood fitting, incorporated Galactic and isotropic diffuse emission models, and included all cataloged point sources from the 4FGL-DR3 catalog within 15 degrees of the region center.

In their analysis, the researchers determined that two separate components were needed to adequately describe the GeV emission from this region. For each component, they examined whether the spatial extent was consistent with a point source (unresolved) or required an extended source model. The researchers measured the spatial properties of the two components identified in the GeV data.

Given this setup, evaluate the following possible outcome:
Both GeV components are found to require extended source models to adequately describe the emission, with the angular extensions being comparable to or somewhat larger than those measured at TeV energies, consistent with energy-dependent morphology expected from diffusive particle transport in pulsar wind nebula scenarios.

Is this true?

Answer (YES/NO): YES